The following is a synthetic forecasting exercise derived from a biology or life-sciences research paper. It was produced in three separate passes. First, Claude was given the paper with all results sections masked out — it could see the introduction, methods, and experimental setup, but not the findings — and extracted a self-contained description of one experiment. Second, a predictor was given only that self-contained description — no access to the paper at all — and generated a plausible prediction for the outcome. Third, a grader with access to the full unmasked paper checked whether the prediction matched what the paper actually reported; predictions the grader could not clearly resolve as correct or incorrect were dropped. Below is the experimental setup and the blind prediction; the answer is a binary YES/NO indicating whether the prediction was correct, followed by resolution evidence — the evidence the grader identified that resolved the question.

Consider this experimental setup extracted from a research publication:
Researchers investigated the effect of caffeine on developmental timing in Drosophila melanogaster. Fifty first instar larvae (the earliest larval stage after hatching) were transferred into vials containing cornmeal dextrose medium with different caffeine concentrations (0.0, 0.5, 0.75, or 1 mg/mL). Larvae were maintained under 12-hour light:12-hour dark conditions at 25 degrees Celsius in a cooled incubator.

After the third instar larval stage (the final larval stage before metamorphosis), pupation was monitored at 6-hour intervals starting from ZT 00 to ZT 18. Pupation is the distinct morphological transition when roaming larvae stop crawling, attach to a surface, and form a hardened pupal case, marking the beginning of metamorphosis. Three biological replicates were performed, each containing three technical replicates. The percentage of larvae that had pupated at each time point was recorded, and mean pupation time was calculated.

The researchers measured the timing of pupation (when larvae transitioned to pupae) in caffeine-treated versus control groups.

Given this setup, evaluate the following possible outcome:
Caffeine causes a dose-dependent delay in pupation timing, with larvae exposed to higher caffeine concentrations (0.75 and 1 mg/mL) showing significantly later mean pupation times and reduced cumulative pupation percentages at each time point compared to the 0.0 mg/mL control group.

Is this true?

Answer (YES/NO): YES